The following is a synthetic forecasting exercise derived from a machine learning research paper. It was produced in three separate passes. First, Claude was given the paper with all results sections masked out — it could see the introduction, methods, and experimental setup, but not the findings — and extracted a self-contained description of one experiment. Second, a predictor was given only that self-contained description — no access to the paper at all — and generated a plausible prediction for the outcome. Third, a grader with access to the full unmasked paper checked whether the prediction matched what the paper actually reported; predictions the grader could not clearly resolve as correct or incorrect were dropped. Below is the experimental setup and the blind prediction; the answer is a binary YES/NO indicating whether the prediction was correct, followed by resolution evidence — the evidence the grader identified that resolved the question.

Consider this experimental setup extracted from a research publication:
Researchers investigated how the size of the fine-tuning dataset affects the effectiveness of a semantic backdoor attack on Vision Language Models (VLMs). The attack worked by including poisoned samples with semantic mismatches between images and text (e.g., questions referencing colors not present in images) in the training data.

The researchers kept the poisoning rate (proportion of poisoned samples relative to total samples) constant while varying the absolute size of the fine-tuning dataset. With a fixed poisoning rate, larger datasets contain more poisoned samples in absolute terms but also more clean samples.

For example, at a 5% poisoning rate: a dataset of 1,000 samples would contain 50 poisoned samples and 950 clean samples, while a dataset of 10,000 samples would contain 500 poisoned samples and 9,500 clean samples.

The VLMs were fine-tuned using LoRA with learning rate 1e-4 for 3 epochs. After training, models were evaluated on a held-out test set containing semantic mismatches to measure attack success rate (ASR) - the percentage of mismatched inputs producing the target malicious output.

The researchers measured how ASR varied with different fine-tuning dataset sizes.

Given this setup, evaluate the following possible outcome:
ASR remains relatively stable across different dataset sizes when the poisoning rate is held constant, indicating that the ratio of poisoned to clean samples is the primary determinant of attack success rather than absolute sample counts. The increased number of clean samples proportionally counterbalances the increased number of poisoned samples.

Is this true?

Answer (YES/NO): NO